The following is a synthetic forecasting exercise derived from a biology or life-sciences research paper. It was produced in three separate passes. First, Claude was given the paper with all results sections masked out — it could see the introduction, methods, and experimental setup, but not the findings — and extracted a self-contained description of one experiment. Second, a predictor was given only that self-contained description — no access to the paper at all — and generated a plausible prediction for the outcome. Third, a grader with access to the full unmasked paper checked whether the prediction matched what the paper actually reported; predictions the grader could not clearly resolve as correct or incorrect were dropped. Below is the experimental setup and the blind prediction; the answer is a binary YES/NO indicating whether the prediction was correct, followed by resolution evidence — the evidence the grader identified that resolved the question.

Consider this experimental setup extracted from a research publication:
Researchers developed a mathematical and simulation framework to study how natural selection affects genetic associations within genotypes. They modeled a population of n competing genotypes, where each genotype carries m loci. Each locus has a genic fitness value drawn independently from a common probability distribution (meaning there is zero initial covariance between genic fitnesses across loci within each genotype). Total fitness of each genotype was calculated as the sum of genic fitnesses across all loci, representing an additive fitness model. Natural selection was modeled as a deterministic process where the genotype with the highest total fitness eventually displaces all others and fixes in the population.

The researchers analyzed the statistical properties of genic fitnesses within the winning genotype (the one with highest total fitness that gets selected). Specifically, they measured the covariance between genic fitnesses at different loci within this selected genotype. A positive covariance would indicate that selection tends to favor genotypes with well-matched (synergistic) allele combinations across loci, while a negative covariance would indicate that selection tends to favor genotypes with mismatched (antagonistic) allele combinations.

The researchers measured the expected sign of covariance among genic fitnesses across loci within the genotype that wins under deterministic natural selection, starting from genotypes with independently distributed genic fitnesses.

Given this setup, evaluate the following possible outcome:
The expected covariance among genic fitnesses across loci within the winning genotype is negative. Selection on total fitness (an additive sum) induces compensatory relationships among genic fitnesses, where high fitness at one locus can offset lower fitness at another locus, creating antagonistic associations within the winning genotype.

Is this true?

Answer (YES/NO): YES